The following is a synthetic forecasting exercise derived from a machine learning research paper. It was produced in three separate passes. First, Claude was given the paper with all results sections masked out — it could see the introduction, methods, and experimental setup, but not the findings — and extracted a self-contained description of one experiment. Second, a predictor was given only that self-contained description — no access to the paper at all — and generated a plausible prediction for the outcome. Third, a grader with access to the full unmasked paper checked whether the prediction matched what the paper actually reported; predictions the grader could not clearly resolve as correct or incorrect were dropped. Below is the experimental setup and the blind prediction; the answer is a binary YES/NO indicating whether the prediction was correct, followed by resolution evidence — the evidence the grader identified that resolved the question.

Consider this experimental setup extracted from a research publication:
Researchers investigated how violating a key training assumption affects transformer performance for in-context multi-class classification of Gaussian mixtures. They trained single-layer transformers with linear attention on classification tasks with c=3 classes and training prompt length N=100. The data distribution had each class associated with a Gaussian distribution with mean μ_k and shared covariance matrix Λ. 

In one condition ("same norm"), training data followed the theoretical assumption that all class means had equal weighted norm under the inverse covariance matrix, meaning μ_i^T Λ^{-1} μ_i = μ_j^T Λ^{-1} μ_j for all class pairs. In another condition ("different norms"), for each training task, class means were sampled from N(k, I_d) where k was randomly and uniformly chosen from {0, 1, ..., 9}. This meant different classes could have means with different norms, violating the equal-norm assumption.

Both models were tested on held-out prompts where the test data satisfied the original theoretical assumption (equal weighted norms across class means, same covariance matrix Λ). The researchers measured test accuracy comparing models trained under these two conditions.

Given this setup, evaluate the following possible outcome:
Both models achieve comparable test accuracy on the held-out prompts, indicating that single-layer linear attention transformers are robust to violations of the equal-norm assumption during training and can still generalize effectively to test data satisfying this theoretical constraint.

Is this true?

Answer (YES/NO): NO